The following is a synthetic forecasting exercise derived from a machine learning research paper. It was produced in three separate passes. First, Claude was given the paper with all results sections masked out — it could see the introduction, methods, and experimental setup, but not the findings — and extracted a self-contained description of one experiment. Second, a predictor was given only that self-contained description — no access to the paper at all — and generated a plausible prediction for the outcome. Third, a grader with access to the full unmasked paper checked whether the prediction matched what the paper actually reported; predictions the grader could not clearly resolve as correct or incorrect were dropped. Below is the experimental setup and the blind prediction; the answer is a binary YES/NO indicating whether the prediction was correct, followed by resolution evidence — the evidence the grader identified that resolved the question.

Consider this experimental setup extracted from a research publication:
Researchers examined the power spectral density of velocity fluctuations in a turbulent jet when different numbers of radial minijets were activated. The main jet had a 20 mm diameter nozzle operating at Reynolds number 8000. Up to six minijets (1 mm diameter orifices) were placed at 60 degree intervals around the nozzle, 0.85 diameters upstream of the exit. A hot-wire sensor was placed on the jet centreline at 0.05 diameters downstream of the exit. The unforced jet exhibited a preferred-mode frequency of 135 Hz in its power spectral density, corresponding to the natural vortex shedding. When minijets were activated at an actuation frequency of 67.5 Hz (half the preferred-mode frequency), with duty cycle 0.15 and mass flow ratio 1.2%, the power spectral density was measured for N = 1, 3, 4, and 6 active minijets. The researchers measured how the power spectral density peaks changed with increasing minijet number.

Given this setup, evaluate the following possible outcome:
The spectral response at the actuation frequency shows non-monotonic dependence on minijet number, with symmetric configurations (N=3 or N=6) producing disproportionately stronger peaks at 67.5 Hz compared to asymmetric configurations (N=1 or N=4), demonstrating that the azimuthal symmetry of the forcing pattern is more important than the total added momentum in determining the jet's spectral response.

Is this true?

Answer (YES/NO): NO